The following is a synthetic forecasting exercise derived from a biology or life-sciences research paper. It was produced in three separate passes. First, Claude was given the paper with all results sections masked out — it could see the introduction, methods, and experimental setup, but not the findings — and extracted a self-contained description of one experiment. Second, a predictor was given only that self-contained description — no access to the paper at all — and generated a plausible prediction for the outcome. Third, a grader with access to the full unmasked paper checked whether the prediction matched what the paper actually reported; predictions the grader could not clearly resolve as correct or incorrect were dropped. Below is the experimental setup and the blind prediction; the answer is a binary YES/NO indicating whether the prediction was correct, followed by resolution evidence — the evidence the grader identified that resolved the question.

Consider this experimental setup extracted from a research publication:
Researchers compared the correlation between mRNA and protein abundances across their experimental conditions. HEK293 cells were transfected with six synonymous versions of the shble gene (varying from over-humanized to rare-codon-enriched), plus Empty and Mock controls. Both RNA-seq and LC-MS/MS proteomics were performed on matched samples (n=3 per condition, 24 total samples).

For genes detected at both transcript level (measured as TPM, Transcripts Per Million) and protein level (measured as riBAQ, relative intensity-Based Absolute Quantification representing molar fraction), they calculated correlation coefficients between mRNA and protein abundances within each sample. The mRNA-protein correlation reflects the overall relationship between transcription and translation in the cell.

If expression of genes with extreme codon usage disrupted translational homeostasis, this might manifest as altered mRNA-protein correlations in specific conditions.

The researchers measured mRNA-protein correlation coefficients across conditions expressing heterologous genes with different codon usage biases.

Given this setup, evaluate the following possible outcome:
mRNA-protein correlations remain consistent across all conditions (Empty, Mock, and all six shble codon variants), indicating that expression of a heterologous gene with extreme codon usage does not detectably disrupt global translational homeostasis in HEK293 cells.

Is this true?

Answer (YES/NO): YES